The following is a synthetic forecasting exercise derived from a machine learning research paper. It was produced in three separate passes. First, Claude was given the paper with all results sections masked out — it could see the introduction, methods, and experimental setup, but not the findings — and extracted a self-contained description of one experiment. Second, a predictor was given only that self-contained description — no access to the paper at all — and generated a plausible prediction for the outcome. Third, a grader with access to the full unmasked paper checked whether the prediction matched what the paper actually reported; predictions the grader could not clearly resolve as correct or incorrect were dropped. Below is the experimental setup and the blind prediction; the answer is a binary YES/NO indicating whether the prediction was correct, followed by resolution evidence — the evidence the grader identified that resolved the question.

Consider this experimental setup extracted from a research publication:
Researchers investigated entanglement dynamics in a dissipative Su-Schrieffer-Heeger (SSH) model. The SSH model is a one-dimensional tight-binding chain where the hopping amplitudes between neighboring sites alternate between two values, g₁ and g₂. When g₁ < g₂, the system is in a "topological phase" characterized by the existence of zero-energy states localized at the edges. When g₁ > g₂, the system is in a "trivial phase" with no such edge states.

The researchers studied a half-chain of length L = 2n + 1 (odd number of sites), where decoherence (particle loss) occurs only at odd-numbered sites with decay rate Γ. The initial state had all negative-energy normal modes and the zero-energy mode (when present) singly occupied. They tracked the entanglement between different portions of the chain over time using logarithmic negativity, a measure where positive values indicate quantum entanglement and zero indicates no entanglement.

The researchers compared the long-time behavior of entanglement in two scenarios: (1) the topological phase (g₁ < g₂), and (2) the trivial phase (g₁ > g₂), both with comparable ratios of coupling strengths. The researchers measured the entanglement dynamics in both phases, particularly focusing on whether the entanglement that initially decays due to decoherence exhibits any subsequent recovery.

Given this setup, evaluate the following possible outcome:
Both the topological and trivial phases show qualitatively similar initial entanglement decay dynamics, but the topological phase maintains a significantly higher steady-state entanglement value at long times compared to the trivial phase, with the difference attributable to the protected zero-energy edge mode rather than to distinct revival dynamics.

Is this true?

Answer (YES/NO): NO